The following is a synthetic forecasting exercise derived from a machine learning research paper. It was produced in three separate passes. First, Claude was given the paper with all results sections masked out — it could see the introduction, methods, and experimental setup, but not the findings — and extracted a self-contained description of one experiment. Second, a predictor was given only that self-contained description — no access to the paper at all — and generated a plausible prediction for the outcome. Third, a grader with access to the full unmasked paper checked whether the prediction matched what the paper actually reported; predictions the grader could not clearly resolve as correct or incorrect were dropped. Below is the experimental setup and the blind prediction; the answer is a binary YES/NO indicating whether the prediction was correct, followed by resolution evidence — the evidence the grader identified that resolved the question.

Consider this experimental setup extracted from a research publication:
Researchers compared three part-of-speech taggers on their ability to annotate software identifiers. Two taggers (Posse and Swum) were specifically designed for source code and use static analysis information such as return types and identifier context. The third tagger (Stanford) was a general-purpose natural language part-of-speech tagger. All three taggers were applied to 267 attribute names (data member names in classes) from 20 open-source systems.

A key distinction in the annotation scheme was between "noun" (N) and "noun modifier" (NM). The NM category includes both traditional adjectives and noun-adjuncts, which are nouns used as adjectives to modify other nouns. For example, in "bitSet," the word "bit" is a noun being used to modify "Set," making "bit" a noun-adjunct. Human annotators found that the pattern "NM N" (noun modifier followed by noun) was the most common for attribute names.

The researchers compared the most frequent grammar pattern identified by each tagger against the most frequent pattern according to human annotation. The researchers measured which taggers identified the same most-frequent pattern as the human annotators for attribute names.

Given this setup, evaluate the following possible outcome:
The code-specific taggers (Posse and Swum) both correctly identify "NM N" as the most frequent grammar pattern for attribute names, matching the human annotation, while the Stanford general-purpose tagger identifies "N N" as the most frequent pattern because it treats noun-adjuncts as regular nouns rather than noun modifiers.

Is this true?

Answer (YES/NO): NO